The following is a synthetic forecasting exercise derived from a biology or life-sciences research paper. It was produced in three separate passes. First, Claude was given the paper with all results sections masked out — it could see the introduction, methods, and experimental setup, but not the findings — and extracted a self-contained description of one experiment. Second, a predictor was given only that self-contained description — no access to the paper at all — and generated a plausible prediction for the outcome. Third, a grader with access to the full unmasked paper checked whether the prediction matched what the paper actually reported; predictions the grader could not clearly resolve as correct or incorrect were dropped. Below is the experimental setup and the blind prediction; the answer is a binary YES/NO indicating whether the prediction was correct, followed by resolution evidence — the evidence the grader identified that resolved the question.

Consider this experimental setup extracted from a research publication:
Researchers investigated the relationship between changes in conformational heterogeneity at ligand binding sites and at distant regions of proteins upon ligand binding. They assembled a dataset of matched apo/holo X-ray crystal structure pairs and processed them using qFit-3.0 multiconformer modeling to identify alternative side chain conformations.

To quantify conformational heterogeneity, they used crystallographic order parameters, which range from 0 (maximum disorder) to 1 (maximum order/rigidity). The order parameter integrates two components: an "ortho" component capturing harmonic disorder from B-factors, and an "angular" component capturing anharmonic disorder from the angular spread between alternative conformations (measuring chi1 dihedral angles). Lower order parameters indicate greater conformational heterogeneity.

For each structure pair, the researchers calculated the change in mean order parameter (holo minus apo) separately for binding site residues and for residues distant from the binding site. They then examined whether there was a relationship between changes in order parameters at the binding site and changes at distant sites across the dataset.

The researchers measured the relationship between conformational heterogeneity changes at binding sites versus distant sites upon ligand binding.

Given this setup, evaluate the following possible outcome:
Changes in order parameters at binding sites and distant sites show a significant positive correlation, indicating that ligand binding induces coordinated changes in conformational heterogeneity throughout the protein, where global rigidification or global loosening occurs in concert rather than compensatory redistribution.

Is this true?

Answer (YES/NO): NO